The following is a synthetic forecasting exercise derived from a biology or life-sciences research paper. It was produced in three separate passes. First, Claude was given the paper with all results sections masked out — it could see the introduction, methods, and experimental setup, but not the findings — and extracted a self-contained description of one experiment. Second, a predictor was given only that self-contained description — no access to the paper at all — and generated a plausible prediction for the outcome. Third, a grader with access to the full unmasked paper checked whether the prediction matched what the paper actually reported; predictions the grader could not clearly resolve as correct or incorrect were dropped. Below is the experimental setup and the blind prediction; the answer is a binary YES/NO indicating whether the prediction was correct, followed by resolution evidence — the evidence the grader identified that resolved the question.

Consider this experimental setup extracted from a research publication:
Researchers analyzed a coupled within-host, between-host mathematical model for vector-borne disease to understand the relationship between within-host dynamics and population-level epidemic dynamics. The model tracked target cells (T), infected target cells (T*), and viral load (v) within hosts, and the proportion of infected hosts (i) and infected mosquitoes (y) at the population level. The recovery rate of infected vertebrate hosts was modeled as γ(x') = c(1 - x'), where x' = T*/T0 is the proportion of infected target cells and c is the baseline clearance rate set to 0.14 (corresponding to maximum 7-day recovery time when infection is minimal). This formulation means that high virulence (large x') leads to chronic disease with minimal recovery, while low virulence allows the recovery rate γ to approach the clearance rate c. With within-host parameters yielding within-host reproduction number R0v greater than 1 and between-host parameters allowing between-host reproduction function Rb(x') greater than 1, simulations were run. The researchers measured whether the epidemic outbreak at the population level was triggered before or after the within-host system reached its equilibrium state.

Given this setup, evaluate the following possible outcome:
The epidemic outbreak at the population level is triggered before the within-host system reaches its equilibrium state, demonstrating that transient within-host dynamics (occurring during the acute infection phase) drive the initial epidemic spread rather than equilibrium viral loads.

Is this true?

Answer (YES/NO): NO